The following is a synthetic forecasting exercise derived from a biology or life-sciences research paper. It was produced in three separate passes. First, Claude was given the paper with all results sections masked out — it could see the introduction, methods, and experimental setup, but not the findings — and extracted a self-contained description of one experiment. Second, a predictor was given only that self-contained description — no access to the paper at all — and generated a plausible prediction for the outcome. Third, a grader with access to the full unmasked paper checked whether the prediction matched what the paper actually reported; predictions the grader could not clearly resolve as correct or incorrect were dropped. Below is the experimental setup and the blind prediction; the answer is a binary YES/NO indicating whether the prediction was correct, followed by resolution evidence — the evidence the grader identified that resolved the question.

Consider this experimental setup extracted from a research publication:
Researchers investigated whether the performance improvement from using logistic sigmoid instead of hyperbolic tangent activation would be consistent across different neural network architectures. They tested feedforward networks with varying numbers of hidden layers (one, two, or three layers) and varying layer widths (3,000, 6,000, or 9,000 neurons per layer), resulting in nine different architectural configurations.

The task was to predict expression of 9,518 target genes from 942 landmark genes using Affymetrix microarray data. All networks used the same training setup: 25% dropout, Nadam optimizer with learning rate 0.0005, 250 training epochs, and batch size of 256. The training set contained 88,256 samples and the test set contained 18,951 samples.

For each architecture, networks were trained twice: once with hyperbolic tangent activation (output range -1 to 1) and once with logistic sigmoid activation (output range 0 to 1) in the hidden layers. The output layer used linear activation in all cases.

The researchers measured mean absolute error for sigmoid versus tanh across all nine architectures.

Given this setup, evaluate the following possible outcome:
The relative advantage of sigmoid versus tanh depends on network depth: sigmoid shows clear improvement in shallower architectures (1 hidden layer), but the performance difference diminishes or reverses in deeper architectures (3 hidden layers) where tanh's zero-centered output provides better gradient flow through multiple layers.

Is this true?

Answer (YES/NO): NO